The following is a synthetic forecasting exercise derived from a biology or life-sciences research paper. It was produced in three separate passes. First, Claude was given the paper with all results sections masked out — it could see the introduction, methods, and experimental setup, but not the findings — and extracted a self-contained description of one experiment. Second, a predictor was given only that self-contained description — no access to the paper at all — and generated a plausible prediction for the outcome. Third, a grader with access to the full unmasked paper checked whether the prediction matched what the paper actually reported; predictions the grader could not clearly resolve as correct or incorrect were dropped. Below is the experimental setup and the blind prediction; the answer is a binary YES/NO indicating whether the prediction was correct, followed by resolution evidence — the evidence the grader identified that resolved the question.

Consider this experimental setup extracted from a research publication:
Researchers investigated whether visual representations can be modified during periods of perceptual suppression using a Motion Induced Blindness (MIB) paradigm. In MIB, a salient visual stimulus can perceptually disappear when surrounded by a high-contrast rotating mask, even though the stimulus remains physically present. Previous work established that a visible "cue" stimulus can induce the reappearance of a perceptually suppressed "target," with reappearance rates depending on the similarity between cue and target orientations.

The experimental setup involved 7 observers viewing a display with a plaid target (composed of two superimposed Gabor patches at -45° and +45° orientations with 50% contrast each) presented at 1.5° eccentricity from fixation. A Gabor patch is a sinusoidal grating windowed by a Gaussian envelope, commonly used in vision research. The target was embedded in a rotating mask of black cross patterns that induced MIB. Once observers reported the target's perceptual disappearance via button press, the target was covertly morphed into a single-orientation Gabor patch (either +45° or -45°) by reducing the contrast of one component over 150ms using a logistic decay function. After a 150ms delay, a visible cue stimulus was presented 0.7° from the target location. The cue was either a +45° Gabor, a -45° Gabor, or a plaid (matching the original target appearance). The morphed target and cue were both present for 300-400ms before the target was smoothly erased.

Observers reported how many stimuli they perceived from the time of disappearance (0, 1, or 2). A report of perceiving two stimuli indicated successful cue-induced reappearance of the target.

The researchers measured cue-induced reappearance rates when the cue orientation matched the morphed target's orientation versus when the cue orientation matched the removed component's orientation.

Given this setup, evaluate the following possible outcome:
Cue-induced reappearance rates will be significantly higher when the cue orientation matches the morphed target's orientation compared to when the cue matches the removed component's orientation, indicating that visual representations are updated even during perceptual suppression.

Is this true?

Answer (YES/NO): YES